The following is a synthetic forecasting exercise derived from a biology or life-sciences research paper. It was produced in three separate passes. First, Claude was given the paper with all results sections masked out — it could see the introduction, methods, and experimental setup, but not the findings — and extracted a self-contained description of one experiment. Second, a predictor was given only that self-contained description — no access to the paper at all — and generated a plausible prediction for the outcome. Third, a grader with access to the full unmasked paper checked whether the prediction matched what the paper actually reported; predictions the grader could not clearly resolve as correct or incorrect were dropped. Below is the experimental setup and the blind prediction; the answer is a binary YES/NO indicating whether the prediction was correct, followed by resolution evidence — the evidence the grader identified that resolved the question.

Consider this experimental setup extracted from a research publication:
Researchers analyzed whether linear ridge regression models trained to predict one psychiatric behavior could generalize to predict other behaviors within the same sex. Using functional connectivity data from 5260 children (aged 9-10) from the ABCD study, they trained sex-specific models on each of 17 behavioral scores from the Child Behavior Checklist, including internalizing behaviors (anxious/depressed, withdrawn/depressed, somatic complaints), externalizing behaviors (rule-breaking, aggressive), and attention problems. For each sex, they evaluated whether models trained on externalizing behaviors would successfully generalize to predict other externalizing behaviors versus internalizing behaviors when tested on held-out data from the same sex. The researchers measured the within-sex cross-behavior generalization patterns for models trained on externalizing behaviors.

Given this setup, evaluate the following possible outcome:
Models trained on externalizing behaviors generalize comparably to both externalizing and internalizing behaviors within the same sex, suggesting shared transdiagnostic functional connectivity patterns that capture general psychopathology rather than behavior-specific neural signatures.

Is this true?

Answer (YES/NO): NO